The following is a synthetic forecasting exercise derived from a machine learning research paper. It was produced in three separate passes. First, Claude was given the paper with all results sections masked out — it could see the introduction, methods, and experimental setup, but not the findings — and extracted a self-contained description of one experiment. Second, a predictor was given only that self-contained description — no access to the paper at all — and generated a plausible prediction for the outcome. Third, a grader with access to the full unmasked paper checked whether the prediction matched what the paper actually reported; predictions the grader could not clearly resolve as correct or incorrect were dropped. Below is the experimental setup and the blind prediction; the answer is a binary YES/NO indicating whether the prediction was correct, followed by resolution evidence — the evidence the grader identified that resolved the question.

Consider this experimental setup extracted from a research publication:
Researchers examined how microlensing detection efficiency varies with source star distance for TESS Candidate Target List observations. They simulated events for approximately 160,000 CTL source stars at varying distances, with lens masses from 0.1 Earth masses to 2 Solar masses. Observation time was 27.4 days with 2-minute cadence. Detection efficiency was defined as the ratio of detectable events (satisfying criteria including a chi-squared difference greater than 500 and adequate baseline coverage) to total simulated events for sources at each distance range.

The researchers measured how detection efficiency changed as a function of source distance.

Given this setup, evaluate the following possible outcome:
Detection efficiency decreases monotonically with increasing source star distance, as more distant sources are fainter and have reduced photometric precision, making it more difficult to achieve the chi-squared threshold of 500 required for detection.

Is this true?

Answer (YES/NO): YES